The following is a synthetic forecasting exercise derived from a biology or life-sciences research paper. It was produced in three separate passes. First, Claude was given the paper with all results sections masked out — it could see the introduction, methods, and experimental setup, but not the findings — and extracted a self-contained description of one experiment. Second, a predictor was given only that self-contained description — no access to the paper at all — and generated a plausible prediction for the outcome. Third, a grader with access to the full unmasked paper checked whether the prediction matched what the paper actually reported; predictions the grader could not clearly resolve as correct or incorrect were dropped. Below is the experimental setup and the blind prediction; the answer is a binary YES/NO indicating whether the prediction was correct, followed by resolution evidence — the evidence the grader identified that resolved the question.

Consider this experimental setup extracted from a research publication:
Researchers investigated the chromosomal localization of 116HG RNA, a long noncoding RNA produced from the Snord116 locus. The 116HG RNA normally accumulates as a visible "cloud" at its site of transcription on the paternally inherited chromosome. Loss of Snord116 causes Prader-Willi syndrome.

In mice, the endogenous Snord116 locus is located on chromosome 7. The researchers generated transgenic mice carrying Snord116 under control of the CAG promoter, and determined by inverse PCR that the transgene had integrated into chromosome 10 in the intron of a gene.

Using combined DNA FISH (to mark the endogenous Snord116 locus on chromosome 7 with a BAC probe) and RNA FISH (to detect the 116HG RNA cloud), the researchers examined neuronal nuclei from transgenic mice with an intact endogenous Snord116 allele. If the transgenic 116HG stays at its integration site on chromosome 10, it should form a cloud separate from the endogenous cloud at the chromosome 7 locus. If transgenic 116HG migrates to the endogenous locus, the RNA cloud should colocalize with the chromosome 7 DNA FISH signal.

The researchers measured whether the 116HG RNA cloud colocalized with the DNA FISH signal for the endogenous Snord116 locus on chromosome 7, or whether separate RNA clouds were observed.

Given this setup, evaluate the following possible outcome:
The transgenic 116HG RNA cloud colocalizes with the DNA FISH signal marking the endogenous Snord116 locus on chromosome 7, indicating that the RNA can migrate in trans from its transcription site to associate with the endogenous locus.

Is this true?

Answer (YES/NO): YES